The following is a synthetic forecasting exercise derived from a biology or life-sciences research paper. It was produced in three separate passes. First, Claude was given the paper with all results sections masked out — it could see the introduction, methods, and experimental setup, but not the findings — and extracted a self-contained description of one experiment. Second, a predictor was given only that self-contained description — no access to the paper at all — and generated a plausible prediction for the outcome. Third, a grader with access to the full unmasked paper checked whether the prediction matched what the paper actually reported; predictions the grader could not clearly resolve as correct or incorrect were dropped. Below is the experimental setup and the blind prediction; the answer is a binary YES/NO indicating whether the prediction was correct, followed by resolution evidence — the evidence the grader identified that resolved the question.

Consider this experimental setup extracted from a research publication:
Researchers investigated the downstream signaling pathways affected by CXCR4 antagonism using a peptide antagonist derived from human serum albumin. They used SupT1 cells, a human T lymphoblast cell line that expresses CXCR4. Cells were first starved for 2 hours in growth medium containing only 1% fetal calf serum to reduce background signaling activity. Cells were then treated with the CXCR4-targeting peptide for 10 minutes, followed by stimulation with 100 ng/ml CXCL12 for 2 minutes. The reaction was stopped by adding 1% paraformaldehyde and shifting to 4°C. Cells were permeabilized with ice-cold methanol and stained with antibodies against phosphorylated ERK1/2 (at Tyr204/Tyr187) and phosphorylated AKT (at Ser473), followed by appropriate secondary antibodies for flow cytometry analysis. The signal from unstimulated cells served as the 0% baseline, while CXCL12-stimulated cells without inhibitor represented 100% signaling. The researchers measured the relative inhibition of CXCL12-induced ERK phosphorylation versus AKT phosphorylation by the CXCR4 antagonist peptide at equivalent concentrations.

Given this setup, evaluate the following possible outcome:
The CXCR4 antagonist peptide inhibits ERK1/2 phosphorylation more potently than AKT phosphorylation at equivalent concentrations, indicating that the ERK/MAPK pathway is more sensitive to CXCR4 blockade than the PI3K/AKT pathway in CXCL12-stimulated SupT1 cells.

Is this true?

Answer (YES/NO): YES